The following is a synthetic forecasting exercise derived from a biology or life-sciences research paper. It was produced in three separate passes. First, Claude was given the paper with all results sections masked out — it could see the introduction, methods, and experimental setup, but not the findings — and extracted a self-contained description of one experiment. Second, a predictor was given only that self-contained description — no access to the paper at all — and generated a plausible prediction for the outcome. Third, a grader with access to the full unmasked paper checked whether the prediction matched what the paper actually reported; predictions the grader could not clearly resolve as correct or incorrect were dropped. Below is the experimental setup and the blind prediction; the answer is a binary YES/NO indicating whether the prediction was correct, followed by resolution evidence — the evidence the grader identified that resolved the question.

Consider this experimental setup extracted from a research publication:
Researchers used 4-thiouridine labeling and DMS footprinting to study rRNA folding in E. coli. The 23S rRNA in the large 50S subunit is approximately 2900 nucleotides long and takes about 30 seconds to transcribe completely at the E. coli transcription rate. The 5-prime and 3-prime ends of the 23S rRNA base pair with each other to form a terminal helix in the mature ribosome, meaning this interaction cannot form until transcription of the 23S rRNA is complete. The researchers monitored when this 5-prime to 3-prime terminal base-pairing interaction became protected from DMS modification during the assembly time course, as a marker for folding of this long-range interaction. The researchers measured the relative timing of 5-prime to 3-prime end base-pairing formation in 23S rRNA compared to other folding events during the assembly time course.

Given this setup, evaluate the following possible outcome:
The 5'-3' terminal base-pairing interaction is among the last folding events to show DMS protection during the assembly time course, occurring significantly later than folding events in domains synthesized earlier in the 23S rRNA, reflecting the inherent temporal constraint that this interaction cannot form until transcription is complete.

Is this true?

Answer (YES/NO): YES